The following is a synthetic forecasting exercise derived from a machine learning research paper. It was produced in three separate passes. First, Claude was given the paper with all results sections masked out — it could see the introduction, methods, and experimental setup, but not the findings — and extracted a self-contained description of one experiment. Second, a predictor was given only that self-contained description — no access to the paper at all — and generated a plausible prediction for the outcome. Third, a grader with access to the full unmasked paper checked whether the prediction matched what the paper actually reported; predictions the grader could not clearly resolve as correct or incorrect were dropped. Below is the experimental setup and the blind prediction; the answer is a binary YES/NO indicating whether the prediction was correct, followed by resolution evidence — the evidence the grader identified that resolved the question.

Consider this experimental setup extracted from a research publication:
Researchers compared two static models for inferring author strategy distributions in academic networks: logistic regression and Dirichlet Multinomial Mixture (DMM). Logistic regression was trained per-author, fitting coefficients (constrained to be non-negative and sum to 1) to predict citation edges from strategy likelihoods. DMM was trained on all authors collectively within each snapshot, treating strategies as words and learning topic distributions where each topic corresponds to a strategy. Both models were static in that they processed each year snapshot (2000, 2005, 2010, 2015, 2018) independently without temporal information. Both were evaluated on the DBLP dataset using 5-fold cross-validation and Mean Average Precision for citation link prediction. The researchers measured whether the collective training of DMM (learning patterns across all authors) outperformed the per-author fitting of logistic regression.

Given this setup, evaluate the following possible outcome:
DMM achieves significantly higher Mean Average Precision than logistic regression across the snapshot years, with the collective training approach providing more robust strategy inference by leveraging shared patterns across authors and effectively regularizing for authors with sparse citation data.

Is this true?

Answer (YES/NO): NO